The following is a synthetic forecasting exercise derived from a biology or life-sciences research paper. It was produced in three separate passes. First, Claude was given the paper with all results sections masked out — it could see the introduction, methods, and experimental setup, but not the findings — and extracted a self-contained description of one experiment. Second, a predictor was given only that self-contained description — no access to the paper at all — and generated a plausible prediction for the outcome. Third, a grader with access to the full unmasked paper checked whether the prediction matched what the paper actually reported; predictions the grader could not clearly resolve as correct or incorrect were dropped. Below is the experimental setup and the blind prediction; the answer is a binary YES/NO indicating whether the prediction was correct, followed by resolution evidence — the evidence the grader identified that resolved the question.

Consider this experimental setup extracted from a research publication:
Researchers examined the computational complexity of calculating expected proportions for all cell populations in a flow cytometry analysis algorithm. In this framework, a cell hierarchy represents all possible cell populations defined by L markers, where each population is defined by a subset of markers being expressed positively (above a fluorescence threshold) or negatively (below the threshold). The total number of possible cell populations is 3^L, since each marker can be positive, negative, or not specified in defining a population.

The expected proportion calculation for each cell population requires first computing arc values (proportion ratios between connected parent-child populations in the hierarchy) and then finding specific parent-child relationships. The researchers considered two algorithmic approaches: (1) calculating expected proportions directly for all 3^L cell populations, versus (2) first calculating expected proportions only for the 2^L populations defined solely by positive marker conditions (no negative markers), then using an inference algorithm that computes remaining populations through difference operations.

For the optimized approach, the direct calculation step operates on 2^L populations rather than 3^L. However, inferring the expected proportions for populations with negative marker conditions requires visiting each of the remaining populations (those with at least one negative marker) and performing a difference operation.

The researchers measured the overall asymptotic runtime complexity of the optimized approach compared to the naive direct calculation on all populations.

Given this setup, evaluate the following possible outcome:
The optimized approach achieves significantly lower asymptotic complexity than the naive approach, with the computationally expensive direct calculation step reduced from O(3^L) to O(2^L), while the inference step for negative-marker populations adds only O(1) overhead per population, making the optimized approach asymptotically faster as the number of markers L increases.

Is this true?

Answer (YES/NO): NO